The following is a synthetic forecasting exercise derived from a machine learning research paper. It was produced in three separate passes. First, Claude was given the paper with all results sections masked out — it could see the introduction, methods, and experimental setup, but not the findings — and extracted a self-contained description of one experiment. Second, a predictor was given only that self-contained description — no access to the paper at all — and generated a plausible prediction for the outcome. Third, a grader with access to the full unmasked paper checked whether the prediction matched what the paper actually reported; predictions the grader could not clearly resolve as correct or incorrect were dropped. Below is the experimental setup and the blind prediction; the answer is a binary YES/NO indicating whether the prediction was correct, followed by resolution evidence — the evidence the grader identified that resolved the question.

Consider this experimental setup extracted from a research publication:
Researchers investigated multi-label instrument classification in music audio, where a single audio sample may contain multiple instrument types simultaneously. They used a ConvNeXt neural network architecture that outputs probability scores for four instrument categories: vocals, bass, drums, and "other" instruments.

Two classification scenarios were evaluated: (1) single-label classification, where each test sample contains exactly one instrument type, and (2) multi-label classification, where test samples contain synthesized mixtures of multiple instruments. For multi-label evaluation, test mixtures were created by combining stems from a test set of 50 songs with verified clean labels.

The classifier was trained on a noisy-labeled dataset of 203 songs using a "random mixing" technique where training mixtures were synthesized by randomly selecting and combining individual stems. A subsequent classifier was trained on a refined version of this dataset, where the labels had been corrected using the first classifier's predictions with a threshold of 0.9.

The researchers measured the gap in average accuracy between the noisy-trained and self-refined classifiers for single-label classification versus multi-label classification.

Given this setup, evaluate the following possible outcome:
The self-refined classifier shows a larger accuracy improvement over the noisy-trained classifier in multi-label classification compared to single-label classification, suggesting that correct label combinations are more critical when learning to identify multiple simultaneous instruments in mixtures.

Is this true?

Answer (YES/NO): YES